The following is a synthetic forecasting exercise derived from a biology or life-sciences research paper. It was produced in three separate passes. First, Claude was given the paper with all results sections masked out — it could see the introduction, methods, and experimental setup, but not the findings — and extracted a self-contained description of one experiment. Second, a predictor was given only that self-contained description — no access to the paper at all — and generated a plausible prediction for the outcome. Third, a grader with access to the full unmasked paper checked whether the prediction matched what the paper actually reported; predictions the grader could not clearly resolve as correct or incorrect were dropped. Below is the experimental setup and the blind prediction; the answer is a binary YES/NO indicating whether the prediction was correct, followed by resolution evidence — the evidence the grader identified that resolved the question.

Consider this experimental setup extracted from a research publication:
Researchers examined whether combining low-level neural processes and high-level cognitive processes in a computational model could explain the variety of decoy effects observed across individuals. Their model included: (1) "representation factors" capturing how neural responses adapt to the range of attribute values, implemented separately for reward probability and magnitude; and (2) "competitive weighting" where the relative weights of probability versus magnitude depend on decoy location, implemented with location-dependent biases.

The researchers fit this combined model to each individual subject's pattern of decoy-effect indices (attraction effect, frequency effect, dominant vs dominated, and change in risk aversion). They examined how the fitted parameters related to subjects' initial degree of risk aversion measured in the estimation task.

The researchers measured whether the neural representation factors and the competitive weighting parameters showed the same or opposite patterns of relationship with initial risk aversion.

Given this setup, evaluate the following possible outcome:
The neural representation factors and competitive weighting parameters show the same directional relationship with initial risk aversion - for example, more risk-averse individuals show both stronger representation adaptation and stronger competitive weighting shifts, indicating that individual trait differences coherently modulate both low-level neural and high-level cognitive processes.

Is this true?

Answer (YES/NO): NO